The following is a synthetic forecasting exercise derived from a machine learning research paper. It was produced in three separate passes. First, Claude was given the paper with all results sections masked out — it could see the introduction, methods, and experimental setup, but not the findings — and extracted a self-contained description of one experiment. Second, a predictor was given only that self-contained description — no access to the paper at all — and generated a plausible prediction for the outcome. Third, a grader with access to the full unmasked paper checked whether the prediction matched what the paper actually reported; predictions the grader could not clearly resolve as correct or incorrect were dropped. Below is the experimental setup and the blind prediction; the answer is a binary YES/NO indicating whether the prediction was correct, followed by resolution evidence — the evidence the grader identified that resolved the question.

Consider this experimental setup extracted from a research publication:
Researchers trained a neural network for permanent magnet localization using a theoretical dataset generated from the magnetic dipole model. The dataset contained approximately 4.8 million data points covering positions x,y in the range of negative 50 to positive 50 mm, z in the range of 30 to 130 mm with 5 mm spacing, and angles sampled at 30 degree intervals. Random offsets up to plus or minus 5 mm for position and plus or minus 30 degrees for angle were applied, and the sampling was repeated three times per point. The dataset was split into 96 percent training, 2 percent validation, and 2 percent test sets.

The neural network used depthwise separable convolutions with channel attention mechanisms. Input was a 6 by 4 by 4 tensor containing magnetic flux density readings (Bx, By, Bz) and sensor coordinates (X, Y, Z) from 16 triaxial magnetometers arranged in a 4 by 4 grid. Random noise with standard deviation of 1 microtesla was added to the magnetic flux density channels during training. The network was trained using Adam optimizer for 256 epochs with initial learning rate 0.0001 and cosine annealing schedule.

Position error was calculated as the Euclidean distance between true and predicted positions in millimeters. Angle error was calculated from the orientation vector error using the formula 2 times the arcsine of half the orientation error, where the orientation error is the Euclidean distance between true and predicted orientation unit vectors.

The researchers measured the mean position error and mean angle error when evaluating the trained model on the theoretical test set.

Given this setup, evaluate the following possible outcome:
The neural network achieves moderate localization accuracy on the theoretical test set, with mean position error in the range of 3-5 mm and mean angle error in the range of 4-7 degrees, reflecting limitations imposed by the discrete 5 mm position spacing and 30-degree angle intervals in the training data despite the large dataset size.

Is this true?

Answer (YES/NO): NO